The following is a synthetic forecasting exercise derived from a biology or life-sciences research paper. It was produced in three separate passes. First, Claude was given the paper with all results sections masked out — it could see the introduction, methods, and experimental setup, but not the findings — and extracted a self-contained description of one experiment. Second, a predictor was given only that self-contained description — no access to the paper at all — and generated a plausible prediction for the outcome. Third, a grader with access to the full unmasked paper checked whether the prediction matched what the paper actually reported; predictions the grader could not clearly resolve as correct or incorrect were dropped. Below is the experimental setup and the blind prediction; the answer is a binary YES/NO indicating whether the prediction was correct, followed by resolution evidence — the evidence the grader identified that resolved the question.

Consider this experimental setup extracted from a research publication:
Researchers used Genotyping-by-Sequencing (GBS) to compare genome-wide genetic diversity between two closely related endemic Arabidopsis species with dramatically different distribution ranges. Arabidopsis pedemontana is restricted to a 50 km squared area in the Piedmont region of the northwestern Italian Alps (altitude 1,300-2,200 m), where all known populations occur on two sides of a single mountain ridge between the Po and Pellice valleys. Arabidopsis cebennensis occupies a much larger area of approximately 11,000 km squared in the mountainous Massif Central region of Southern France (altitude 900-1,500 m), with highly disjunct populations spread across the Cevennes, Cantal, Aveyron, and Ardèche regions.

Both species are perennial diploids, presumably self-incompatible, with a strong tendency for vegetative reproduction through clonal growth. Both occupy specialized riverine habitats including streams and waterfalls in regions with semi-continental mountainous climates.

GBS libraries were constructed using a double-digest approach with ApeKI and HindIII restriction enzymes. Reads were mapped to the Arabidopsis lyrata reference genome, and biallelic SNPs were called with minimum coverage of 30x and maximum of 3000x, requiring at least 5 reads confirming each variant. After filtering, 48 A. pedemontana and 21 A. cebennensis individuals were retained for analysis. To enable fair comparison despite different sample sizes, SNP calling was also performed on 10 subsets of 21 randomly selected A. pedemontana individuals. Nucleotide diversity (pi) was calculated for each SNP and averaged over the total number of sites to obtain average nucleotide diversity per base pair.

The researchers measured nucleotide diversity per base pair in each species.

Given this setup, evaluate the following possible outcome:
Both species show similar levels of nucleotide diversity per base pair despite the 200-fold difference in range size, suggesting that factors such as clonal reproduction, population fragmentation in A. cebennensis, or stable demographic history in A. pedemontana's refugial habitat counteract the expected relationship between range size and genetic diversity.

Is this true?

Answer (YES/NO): NO